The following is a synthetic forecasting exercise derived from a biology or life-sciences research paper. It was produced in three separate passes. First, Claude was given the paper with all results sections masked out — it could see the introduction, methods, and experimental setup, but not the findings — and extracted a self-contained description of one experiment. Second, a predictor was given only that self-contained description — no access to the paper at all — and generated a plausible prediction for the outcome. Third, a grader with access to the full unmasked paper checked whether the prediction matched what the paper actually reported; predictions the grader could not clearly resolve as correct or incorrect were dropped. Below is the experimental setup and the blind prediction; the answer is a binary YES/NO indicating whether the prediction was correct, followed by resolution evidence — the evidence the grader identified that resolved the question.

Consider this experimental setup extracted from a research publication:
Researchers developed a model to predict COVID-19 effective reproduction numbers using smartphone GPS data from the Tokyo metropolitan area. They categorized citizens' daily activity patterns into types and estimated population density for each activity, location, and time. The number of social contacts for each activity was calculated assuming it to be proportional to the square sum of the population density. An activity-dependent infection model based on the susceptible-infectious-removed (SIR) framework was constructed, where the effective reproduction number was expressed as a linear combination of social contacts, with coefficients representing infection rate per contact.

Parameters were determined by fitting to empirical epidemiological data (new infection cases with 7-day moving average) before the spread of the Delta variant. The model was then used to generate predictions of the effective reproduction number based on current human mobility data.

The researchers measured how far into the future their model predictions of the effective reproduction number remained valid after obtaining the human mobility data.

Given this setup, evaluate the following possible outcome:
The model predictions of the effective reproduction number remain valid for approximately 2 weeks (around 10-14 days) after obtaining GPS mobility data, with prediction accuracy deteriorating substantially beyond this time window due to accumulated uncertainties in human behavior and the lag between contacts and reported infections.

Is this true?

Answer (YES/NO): YES